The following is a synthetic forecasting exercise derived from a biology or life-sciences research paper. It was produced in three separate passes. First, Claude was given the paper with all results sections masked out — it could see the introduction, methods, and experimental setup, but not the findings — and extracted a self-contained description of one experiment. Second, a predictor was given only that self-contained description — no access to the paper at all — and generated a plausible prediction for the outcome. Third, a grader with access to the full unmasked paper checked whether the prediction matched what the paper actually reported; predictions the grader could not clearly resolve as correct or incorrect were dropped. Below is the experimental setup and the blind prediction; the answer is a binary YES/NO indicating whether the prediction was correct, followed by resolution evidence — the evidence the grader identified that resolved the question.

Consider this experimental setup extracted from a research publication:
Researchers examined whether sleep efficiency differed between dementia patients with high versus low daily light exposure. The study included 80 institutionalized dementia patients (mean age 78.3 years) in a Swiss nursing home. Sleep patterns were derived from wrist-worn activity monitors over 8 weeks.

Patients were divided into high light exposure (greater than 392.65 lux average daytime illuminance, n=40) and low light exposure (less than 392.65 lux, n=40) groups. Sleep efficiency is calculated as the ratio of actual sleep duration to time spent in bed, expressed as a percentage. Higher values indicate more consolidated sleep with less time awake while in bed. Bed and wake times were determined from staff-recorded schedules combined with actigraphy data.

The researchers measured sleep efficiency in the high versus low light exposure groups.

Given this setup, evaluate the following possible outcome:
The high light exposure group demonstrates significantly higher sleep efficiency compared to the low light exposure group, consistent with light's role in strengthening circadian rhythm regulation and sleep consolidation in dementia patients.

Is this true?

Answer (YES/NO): NO